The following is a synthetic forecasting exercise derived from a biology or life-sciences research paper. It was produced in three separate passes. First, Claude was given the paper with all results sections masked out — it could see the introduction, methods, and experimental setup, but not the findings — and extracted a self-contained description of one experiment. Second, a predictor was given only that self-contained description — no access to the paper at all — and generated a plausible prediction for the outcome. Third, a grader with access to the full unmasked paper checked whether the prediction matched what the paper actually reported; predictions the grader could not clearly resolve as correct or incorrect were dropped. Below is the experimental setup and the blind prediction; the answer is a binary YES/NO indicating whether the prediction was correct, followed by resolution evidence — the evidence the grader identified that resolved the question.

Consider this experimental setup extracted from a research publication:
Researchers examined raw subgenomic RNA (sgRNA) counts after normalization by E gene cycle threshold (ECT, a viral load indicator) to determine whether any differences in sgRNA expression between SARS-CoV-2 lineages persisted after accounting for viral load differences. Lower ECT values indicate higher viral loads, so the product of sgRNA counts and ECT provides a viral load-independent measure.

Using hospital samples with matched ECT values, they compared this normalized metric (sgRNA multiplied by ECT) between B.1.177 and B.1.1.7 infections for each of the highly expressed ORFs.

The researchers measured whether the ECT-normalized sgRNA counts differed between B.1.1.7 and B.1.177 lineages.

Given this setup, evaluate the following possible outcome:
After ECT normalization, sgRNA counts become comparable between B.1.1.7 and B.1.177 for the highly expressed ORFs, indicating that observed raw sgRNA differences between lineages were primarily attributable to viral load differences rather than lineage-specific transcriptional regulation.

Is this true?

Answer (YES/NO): NO